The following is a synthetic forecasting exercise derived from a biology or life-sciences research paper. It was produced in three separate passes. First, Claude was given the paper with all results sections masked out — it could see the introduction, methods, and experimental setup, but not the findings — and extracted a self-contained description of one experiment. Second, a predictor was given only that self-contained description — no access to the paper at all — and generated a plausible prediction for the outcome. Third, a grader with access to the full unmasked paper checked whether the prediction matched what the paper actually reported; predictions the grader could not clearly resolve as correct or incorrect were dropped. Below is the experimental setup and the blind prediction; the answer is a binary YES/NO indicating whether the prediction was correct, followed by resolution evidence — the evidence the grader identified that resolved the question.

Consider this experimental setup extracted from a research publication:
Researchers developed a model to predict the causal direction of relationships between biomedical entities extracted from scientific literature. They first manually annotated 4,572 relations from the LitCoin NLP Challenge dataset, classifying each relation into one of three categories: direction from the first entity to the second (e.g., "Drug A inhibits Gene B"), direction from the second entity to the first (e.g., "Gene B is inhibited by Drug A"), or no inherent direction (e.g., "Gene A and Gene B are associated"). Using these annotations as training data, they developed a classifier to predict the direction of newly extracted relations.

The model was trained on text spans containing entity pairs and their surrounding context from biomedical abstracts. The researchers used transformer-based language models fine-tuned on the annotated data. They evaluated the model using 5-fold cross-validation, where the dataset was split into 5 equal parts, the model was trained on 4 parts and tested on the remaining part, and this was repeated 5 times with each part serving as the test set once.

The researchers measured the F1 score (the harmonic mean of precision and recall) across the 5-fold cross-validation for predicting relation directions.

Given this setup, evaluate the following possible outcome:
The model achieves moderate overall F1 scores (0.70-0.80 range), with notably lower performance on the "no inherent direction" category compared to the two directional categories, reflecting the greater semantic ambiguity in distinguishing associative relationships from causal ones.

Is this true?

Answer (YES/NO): NO